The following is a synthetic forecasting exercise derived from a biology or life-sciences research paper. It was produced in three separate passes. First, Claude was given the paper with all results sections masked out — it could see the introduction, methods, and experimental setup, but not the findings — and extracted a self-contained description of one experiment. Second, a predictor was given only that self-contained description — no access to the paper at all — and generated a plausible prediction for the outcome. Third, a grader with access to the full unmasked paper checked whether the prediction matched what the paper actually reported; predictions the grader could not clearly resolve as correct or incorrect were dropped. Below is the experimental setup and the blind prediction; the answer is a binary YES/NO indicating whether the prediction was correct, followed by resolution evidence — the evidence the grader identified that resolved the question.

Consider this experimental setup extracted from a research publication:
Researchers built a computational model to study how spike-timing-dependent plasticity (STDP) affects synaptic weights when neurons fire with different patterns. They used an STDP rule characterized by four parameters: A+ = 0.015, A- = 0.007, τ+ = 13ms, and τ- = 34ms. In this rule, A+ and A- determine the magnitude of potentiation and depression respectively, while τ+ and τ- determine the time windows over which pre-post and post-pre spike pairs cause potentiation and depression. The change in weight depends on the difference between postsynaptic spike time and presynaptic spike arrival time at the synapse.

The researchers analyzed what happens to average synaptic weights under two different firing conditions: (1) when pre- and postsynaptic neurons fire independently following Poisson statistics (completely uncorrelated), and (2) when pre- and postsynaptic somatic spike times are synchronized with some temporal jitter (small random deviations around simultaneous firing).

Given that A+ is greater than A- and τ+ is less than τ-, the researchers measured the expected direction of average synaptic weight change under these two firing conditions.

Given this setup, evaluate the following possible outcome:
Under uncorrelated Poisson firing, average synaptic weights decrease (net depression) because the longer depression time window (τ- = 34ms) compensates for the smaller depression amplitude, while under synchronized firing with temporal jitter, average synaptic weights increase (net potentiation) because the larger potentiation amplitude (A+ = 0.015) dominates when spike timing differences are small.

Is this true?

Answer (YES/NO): YES